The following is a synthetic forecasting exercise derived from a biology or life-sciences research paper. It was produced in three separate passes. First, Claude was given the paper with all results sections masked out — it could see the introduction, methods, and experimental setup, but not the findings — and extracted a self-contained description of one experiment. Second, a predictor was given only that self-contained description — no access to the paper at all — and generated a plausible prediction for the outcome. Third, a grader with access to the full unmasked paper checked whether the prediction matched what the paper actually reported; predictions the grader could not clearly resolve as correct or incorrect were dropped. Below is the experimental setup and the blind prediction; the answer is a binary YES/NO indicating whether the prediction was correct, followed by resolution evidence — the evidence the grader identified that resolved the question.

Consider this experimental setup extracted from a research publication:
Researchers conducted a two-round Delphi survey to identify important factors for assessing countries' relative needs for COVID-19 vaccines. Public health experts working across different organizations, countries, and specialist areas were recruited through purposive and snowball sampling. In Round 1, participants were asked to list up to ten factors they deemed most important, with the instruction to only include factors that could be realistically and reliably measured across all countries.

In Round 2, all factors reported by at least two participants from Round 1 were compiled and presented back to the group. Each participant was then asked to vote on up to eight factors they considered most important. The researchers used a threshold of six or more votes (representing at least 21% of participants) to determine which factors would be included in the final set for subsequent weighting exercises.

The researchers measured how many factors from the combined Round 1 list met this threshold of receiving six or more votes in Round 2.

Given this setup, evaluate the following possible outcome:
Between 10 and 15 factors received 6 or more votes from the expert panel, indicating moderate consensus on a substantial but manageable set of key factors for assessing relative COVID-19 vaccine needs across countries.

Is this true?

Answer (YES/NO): NO